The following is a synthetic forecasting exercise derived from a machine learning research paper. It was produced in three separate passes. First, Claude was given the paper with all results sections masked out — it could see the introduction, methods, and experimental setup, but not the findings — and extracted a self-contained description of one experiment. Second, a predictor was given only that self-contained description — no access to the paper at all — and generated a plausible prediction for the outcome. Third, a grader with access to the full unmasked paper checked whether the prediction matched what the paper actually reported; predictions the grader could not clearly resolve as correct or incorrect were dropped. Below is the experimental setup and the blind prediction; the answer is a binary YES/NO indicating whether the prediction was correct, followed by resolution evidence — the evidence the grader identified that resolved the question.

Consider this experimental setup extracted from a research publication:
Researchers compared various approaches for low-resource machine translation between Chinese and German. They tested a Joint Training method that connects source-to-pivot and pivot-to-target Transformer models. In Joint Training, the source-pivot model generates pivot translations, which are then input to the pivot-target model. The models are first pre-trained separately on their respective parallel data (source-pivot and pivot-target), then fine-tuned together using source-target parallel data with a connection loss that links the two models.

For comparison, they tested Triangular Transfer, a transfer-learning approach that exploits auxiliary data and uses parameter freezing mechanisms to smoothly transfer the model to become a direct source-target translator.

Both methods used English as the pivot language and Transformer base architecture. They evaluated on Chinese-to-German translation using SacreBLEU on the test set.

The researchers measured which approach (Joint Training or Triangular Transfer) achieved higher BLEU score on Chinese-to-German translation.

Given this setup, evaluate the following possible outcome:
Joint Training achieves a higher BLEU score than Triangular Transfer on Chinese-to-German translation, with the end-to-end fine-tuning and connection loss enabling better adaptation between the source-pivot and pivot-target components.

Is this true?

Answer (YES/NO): YES